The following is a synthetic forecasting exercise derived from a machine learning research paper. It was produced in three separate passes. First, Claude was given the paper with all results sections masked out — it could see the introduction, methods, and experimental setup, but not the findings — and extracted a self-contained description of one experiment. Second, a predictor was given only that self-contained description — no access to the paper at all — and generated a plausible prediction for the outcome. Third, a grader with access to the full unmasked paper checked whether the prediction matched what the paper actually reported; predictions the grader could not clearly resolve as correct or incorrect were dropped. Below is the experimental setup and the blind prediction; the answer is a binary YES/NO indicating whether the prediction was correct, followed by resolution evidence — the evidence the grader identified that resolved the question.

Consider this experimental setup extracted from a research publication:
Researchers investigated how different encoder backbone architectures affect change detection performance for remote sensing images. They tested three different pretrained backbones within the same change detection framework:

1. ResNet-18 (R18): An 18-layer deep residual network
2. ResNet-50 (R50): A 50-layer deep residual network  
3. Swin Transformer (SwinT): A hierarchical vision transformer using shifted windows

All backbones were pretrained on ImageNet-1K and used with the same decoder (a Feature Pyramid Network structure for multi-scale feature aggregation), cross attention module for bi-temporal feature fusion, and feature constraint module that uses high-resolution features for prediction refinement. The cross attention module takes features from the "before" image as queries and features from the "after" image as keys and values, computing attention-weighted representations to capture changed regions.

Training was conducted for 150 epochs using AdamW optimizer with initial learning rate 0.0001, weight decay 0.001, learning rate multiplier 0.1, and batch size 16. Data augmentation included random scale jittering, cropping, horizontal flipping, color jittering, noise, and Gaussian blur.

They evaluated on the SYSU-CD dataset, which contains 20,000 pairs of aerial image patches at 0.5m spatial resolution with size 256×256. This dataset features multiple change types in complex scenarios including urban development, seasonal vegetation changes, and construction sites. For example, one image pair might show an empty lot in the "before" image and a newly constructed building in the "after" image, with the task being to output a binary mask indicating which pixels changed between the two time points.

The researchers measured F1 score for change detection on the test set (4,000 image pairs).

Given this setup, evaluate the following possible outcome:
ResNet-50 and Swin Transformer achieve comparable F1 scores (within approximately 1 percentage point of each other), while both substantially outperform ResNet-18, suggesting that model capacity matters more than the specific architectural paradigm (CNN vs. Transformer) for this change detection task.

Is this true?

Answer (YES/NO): YES